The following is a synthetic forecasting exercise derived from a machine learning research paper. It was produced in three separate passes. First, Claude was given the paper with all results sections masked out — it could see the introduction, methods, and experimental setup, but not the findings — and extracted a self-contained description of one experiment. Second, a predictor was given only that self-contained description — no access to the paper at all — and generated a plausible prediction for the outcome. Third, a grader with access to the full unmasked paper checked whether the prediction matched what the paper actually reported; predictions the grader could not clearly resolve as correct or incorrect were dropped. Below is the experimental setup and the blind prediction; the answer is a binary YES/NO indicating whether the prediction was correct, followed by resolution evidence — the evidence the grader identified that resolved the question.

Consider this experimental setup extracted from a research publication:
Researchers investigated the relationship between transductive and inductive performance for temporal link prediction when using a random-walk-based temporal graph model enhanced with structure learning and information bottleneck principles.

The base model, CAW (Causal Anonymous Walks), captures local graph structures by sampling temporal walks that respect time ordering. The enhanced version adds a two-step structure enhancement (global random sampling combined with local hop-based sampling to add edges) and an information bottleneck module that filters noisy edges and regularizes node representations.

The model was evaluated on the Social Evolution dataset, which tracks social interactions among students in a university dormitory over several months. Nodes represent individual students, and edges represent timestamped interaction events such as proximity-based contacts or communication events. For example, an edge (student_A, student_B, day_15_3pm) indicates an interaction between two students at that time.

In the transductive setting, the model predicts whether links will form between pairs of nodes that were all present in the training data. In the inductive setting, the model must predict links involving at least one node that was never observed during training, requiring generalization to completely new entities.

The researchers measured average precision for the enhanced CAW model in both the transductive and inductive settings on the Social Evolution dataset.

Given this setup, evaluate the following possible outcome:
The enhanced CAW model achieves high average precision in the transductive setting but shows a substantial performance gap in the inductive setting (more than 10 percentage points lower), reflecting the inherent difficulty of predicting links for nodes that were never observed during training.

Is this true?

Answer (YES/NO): NO